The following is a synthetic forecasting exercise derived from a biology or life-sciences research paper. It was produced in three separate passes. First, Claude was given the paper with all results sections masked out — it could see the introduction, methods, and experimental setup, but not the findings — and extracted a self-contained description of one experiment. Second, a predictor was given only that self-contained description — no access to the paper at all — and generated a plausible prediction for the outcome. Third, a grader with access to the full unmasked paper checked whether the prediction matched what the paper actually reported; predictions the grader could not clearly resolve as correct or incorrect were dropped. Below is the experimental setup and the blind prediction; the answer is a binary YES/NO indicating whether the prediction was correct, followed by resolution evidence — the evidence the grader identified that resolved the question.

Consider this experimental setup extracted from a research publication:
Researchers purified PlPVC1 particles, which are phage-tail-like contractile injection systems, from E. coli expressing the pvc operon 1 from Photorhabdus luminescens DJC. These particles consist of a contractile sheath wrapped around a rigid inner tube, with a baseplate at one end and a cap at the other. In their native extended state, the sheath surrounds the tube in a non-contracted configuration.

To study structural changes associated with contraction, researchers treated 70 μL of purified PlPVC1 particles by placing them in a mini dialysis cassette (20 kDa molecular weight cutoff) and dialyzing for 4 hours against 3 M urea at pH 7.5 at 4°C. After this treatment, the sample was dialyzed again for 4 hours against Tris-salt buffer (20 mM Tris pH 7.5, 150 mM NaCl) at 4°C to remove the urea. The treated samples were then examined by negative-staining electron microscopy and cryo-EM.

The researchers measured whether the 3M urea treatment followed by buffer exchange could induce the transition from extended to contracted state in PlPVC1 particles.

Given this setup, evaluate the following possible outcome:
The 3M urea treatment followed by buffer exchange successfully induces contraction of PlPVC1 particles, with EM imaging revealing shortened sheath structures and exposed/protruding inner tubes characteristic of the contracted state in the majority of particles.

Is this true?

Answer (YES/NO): YES